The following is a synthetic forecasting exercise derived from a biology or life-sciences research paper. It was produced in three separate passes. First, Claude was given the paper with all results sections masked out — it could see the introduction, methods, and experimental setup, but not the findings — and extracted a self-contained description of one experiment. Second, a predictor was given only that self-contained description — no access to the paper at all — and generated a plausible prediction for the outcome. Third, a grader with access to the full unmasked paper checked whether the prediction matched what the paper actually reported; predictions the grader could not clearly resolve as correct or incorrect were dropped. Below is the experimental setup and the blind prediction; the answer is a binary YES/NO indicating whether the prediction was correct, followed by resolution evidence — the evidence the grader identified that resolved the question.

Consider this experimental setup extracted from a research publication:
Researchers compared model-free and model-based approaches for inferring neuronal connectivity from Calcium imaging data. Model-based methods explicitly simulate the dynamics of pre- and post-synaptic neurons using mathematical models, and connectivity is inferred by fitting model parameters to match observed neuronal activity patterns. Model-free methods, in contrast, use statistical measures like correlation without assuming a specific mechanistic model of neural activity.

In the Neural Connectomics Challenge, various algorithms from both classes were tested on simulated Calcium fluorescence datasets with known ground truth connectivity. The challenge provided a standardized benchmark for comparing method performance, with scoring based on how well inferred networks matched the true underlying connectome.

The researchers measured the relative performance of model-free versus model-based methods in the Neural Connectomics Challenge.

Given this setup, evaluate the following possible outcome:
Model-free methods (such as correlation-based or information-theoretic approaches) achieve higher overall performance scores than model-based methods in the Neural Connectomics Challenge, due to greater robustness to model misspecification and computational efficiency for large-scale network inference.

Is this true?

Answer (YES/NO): YES